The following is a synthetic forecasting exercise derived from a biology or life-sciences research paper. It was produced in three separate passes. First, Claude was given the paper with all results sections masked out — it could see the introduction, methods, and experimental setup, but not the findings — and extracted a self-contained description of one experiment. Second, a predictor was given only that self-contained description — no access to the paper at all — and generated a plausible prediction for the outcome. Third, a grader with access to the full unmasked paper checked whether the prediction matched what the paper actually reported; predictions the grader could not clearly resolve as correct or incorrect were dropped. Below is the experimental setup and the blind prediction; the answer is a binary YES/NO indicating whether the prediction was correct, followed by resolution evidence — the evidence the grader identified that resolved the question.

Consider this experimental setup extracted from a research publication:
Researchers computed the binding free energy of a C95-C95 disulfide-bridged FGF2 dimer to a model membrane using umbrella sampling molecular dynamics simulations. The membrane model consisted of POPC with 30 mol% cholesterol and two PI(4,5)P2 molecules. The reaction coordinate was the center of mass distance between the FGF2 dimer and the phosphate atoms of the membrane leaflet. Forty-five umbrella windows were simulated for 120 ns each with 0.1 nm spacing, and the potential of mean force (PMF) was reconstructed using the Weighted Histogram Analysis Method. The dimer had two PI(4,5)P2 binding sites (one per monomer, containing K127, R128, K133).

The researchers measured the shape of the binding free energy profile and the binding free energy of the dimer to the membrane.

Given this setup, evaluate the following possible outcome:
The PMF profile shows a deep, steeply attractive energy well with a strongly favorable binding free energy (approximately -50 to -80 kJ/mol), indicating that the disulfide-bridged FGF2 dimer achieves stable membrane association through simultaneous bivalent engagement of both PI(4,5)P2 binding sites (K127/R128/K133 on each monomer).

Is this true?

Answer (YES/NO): YES